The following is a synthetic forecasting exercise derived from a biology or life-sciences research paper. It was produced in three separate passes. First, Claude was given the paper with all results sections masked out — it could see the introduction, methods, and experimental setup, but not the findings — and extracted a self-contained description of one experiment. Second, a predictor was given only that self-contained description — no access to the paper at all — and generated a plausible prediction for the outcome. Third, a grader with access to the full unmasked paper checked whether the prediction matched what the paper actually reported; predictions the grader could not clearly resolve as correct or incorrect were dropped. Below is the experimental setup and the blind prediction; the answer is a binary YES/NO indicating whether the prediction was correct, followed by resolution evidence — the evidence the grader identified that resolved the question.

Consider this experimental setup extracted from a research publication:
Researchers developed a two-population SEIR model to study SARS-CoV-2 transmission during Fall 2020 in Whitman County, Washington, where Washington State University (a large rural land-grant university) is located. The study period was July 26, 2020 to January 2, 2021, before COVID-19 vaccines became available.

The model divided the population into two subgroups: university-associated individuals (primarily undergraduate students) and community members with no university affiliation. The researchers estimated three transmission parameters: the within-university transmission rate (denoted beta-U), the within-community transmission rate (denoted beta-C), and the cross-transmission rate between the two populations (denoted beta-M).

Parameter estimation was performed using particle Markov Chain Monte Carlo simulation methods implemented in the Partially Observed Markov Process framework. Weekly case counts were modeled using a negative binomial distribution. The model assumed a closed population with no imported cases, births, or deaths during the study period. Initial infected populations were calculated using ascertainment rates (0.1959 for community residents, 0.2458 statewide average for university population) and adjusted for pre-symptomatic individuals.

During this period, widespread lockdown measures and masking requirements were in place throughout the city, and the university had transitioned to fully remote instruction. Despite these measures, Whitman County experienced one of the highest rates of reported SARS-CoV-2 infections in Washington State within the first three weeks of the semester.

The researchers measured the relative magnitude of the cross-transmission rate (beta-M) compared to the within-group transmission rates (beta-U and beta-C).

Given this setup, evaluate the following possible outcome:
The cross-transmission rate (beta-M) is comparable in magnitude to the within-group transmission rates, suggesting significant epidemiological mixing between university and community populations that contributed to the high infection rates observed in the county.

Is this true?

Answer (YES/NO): NO